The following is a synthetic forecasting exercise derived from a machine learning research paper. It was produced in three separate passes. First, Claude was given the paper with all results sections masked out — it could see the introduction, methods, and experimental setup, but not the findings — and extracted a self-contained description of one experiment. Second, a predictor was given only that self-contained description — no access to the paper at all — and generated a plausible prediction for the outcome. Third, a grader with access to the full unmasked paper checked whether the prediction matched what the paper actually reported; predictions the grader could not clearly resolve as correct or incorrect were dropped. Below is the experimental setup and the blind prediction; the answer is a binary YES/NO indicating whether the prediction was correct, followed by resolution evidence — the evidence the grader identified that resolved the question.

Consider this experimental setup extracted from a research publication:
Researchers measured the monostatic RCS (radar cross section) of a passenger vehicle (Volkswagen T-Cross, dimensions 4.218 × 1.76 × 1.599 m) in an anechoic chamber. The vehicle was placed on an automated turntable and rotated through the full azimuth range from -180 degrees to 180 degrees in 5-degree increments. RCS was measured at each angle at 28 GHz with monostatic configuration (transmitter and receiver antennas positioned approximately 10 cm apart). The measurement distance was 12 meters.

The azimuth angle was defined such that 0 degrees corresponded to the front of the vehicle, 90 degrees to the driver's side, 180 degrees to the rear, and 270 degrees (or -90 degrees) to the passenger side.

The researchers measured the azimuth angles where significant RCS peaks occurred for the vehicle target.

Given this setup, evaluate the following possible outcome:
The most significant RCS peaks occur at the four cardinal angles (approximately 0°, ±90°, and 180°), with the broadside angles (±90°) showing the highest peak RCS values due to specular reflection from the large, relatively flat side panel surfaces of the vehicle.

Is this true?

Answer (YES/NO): NO